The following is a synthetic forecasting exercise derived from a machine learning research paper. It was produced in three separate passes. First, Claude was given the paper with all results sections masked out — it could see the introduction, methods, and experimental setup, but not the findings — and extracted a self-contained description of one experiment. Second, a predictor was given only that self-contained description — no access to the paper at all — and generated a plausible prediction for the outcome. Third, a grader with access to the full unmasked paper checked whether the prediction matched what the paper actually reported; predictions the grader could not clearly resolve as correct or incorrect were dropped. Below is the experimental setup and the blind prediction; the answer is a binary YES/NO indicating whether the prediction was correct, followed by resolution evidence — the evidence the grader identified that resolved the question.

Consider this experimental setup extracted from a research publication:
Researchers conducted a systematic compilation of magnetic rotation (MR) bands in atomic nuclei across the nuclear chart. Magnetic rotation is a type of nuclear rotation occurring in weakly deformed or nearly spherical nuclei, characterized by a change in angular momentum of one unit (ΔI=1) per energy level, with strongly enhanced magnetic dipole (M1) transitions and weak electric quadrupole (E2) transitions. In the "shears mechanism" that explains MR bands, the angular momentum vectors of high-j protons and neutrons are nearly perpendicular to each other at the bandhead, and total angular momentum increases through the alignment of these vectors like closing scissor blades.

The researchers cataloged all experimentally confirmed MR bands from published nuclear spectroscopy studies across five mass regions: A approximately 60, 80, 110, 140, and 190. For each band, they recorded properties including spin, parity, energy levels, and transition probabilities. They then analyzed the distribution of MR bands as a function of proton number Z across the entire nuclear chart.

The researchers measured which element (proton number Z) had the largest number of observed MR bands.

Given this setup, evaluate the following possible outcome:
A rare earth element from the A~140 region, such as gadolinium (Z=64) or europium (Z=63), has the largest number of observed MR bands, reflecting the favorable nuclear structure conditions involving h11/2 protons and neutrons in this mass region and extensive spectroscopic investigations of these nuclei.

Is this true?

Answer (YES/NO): NO